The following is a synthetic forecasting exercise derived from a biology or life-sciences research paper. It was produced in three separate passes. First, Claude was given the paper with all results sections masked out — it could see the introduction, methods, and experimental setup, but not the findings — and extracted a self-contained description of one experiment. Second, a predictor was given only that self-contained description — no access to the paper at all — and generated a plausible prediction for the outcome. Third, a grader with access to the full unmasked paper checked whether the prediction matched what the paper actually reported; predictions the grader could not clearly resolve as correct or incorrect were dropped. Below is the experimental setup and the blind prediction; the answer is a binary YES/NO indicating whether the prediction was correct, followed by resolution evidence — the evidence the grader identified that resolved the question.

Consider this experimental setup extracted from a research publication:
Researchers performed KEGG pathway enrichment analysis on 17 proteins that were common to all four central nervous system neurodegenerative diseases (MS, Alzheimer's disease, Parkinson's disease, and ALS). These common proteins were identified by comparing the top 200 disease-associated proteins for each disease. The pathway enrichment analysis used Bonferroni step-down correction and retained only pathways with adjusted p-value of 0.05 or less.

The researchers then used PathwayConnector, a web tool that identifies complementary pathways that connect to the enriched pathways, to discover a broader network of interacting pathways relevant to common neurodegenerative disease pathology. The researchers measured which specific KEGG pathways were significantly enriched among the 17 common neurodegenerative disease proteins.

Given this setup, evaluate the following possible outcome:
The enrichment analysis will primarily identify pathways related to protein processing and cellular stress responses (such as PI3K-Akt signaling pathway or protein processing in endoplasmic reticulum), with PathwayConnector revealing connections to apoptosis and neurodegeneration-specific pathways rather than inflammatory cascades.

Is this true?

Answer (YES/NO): NO